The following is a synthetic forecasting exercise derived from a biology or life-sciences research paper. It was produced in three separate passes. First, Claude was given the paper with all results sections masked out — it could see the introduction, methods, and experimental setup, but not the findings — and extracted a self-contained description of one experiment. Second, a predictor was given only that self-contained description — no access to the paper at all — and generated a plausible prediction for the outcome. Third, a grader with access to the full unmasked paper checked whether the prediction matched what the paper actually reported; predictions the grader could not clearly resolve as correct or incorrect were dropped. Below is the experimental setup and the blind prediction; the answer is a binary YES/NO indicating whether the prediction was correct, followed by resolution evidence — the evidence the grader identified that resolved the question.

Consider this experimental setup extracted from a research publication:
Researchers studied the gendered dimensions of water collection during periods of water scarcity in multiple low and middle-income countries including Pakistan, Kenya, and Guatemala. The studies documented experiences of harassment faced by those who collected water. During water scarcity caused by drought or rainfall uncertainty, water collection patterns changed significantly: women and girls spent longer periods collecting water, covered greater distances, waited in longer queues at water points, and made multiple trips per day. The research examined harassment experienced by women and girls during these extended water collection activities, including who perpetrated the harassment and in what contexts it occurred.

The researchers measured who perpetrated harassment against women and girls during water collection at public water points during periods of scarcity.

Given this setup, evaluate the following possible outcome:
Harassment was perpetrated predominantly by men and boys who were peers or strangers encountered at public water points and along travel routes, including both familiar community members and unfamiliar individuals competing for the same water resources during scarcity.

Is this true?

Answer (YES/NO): NO